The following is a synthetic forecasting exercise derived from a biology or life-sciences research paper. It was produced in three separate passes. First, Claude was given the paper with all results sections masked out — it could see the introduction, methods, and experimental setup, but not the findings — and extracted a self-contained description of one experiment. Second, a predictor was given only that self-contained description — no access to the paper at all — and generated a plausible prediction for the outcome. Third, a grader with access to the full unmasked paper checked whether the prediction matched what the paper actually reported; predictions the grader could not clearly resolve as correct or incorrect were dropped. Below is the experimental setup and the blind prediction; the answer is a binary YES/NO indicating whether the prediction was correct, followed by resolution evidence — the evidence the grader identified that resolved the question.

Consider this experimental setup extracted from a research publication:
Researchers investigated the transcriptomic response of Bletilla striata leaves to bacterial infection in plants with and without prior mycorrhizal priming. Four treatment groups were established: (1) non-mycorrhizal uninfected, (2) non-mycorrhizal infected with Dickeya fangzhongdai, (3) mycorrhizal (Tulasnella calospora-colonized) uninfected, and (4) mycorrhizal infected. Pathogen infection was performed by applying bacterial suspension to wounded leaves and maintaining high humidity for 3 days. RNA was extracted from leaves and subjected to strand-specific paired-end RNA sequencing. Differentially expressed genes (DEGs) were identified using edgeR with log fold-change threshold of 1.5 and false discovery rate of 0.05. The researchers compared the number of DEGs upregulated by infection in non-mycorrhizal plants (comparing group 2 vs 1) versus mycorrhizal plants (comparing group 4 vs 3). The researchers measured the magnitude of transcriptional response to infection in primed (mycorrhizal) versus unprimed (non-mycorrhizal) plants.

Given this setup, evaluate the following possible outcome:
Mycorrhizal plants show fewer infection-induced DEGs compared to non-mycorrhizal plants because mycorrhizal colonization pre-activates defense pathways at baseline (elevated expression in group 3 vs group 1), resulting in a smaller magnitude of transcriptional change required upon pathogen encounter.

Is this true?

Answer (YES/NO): NO